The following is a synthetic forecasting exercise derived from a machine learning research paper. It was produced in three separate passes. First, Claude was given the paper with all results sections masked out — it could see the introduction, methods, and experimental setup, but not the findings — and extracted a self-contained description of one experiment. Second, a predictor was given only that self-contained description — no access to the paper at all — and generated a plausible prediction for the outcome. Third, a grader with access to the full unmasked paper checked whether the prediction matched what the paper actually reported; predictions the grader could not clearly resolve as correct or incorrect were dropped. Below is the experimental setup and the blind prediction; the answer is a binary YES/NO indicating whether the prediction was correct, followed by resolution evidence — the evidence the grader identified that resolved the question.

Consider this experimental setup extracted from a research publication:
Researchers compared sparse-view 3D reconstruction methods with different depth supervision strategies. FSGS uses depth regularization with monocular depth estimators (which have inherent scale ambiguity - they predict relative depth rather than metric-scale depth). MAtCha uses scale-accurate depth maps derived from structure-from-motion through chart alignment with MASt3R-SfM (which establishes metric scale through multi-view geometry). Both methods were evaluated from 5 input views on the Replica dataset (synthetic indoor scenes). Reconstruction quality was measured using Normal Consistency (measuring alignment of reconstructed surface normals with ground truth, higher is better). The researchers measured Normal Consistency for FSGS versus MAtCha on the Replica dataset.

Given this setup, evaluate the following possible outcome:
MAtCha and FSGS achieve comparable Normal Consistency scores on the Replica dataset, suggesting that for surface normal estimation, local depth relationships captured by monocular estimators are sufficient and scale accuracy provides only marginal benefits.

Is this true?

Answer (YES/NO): NO